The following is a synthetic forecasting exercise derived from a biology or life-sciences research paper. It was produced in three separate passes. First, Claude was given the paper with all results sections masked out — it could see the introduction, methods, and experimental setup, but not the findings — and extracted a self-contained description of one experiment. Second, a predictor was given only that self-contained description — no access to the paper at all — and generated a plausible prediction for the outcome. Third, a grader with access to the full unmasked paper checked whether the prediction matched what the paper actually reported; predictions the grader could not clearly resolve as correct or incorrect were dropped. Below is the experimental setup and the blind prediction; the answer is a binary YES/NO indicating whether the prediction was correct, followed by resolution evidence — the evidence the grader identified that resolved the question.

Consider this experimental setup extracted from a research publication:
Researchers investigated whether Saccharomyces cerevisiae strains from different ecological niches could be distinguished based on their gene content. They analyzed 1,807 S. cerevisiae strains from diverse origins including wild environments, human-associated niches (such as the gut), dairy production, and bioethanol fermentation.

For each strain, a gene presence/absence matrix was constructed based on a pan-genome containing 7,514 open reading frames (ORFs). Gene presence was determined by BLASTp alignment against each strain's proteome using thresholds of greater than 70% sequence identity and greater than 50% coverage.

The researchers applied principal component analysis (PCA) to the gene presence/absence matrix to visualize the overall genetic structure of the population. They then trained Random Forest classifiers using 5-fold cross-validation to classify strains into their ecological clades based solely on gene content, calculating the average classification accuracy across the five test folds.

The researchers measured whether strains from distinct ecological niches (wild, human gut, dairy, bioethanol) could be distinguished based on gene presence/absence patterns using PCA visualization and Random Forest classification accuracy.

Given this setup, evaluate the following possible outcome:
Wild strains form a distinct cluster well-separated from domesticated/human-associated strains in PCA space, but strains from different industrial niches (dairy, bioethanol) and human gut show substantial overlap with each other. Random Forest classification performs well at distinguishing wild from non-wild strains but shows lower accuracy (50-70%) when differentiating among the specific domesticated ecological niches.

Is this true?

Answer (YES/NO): NO